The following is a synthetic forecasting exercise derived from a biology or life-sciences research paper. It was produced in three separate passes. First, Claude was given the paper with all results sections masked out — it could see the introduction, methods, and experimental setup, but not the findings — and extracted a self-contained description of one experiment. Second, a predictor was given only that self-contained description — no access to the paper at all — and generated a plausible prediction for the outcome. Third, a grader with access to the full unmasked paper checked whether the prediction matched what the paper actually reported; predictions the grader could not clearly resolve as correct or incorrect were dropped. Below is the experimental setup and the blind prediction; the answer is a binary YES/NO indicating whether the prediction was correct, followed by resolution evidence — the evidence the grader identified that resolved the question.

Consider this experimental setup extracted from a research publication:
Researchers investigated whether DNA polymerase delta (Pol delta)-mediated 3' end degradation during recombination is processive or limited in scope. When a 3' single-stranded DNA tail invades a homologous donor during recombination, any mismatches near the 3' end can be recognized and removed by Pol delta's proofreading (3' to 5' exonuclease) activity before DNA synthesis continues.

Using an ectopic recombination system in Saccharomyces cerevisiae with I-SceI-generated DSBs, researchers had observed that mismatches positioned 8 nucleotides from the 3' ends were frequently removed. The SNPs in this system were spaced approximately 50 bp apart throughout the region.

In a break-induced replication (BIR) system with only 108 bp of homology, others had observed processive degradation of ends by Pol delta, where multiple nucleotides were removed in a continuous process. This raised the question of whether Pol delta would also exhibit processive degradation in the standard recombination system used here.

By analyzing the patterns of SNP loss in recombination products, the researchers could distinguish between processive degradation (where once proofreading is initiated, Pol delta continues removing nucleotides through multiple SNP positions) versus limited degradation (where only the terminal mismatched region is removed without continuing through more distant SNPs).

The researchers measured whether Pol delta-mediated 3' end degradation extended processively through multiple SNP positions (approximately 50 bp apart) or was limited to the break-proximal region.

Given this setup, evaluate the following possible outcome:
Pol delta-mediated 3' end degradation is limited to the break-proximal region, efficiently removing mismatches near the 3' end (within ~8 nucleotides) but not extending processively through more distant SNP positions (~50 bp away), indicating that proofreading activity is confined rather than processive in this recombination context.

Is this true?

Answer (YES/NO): YES